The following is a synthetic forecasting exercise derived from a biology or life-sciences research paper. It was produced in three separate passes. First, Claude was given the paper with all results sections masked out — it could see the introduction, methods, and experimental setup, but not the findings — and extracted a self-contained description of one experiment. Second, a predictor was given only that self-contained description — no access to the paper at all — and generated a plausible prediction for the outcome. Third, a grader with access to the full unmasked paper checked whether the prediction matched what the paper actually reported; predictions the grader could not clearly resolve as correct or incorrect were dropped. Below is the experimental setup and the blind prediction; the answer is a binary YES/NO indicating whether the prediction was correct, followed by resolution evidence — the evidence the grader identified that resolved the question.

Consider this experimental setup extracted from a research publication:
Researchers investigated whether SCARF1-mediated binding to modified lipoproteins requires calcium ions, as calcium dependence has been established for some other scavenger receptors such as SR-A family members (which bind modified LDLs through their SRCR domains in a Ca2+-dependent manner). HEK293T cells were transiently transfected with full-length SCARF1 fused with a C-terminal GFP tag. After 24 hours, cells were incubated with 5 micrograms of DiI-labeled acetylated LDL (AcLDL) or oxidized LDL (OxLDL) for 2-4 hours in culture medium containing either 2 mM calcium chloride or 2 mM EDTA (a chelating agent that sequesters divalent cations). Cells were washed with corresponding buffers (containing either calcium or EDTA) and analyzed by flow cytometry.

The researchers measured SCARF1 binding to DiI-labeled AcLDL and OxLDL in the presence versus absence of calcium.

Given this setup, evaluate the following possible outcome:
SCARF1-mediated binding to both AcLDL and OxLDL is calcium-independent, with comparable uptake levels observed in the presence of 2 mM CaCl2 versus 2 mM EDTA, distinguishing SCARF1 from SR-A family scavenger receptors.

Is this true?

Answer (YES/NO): YES